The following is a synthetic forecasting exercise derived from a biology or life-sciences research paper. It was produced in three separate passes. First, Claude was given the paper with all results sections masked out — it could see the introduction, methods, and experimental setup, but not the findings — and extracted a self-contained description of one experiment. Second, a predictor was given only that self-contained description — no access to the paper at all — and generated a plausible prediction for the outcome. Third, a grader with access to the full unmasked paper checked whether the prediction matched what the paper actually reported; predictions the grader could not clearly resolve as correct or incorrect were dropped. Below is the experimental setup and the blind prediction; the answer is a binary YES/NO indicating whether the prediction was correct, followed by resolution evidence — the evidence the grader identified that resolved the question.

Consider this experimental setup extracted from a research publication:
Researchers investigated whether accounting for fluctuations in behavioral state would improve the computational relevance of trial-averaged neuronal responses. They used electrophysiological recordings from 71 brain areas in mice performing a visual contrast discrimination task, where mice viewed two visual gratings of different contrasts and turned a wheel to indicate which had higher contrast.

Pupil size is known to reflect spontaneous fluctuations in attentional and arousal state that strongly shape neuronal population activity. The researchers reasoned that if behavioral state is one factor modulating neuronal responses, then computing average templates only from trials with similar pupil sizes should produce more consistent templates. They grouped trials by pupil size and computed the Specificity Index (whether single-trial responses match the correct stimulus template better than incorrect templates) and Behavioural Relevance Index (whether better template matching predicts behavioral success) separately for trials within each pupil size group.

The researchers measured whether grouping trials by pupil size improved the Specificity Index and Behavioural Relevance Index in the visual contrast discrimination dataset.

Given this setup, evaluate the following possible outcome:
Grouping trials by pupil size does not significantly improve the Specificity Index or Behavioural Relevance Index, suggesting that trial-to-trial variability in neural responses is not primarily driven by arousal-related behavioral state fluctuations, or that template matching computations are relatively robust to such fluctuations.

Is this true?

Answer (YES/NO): YES